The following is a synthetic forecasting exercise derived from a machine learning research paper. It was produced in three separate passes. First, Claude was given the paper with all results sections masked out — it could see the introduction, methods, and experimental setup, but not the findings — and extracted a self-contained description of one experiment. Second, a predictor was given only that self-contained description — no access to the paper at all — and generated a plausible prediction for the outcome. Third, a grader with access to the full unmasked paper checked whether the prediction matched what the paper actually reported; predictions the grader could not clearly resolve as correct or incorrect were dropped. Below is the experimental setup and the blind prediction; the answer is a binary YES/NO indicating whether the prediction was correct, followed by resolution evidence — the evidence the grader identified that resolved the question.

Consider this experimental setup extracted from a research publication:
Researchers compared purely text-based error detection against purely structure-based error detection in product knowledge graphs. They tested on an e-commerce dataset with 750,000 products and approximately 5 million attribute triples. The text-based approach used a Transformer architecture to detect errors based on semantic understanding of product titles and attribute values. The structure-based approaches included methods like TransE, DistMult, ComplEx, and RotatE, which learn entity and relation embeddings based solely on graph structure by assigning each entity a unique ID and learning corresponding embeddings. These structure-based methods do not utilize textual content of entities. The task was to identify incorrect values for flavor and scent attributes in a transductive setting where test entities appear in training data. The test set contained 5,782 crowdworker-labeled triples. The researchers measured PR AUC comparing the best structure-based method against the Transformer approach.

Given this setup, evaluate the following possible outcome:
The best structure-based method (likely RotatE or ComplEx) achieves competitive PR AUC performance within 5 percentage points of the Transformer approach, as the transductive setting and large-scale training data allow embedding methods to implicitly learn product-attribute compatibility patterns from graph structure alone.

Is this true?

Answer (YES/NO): NO